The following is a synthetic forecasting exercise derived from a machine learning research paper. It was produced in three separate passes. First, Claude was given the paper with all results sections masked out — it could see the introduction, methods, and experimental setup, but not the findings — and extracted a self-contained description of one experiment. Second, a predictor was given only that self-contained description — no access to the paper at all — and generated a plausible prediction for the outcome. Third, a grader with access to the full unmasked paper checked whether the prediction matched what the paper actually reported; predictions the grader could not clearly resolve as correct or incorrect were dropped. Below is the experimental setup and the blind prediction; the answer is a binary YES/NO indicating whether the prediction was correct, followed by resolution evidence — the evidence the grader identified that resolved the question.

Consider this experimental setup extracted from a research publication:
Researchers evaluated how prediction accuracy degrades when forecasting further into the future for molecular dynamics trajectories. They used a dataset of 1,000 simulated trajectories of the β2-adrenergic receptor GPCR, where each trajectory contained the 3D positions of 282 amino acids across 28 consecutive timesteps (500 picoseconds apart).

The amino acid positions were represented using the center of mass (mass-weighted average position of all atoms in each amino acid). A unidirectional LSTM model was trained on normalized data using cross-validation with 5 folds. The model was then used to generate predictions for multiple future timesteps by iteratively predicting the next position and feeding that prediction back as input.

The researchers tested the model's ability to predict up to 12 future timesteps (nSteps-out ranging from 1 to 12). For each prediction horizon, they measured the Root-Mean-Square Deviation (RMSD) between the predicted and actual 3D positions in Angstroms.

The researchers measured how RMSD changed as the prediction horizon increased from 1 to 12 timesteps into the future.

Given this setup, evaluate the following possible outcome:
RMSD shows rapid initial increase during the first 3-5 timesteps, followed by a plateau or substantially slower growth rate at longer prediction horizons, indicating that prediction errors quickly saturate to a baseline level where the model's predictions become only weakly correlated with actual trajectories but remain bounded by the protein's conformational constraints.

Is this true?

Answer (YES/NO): NO